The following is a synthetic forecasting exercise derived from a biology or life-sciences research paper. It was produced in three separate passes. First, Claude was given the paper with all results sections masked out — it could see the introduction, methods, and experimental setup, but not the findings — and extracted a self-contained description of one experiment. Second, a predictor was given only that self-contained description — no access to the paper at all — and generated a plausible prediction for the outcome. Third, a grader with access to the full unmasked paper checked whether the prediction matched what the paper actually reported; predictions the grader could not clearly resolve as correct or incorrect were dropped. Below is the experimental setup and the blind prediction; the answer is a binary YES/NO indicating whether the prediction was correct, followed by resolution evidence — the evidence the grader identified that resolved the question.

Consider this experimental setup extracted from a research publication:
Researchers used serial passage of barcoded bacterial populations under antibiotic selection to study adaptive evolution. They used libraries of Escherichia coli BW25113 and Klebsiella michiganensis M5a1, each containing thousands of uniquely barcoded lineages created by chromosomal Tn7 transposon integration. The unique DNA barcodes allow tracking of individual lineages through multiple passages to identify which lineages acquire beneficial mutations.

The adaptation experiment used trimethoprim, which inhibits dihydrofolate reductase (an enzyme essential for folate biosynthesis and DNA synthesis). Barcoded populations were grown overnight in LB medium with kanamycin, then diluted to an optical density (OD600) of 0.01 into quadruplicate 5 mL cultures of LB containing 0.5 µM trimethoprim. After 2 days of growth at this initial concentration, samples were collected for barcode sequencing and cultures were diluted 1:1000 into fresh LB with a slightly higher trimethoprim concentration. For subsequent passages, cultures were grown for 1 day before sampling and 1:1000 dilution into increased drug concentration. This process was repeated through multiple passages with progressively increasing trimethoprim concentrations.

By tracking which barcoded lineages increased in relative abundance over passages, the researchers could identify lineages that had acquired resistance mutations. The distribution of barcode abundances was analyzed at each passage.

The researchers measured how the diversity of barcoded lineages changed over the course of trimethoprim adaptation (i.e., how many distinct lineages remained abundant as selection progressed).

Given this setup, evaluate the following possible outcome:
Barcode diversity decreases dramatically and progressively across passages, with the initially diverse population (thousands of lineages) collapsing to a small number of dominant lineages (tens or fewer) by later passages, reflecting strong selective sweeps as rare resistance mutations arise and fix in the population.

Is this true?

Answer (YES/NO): YES